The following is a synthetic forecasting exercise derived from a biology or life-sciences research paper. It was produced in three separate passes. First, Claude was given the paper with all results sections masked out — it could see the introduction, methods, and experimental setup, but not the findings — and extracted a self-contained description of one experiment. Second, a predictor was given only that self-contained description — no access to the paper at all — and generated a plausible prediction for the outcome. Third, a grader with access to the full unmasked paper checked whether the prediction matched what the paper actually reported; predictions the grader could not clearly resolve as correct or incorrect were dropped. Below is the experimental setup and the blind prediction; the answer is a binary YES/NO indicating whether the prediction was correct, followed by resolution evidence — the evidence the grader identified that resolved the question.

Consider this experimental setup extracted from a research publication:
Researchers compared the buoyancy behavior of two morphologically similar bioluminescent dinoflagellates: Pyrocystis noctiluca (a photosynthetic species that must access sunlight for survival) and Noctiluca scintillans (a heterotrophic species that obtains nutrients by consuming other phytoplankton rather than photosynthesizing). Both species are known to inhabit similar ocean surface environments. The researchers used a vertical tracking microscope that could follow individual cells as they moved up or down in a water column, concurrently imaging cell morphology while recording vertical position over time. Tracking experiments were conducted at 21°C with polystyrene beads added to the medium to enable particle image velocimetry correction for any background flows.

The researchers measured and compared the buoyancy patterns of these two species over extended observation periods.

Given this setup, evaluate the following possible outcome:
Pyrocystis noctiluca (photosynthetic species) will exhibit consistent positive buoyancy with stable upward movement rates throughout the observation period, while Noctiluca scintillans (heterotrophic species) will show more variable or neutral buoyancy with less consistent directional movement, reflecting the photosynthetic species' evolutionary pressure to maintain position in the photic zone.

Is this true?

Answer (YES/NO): NO